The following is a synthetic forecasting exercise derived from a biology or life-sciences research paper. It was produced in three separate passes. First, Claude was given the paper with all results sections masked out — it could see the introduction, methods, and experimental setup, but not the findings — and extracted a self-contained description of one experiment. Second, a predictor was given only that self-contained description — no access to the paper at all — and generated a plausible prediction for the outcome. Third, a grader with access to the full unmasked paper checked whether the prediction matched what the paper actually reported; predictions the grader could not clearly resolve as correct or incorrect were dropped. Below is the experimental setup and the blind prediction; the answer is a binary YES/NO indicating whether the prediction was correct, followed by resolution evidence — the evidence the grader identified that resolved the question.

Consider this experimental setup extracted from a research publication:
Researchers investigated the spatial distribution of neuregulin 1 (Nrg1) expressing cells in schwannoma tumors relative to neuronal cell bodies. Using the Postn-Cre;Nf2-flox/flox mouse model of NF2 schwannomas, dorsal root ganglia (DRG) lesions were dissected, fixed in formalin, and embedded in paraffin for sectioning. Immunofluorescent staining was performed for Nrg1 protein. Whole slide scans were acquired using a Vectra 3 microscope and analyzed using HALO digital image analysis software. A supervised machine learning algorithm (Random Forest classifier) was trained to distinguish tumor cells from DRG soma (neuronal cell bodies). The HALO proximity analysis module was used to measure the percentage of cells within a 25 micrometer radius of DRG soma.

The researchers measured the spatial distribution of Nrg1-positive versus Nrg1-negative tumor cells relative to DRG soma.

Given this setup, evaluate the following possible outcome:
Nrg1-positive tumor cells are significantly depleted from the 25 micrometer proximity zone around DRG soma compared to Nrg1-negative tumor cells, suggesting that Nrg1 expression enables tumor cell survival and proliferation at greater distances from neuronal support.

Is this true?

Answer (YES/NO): NO